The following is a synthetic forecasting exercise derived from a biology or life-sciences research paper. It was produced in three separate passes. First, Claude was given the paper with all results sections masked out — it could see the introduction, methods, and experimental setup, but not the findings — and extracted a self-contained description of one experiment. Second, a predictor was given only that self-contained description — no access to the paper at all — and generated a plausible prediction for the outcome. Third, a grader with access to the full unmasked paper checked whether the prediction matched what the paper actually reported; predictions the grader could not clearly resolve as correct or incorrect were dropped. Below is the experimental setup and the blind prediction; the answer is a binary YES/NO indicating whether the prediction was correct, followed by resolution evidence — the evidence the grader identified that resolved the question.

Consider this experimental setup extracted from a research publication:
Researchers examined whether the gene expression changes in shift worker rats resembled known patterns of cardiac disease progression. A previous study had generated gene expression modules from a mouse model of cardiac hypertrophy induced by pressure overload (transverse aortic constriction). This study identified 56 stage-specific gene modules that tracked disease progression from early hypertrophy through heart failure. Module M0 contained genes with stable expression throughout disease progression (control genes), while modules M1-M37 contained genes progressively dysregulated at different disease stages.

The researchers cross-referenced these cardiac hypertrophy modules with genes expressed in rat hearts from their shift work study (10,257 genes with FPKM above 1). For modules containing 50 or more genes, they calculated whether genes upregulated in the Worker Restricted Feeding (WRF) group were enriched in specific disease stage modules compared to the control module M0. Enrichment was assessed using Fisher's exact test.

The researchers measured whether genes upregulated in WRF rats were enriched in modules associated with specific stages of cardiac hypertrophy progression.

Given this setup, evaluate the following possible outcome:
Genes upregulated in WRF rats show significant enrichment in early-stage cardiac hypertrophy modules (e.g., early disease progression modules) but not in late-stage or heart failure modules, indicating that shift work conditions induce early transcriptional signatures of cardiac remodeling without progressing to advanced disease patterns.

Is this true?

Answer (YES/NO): YES